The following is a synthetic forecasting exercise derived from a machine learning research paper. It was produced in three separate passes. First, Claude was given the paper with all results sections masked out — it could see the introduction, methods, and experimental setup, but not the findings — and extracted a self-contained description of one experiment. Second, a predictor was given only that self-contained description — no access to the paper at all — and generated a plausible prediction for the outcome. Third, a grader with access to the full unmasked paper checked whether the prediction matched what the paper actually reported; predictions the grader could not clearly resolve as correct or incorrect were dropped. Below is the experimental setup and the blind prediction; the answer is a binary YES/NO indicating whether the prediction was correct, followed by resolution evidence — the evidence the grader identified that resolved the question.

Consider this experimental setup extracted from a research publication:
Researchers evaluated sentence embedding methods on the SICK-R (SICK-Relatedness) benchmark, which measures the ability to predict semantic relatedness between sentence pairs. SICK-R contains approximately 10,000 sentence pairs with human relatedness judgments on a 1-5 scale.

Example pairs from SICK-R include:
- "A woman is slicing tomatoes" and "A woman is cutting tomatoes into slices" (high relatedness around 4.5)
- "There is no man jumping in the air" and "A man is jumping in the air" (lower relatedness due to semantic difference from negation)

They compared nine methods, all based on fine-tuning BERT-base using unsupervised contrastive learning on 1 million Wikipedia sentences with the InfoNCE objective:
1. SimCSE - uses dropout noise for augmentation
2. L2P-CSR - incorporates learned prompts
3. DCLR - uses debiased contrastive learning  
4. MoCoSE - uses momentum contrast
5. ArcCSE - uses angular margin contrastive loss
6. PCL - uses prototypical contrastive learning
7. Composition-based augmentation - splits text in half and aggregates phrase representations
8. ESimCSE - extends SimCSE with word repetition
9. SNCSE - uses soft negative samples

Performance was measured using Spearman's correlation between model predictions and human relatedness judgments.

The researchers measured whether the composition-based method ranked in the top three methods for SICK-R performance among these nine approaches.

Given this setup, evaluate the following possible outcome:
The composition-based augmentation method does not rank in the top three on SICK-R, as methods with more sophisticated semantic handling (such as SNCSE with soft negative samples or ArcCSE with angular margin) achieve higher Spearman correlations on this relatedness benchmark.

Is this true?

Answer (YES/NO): YES